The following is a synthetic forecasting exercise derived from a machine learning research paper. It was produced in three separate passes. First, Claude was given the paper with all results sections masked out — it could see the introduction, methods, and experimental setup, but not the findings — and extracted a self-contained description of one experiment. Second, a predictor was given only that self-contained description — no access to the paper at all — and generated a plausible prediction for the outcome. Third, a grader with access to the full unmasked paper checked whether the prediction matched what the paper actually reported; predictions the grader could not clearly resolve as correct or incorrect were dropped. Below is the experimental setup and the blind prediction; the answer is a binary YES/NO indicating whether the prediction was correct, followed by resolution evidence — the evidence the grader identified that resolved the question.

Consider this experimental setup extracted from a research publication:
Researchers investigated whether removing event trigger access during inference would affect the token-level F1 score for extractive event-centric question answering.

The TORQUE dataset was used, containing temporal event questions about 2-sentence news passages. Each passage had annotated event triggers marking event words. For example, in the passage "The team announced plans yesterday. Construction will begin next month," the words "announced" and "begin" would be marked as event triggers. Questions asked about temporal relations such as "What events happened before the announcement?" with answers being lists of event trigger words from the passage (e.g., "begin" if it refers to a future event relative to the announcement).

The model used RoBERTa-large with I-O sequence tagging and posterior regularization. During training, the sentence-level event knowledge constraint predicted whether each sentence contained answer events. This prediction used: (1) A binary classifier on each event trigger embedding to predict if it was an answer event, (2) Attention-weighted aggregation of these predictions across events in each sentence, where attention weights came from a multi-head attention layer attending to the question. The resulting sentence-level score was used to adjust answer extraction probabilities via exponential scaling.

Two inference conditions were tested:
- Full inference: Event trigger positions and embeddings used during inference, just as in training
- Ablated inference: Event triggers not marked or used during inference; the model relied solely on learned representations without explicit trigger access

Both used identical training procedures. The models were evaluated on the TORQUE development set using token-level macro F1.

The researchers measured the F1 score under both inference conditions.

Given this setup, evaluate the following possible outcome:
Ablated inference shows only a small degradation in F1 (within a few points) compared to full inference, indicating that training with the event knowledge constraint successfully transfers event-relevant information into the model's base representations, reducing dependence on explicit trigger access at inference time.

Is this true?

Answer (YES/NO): YES